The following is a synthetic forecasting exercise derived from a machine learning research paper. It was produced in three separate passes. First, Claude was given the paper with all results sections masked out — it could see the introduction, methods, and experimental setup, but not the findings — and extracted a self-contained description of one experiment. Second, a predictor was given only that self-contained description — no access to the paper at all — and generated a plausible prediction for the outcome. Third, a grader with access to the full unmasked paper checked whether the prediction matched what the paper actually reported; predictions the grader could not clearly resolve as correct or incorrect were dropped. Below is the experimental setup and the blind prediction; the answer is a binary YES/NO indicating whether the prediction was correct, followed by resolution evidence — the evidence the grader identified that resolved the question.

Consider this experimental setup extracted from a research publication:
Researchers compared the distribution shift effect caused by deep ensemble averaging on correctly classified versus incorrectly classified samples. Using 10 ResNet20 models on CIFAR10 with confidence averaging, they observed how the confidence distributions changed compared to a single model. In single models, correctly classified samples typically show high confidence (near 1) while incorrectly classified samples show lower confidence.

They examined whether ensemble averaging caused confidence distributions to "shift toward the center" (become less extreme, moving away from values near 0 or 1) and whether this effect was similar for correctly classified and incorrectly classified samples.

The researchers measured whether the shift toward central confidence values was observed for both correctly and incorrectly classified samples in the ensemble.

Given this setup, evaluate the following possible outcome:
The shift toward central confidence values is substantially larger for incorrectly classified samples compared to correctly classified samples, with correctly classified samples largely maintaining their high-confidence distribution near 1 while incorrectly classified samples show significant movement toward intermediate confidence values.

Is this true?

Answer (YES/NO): NO